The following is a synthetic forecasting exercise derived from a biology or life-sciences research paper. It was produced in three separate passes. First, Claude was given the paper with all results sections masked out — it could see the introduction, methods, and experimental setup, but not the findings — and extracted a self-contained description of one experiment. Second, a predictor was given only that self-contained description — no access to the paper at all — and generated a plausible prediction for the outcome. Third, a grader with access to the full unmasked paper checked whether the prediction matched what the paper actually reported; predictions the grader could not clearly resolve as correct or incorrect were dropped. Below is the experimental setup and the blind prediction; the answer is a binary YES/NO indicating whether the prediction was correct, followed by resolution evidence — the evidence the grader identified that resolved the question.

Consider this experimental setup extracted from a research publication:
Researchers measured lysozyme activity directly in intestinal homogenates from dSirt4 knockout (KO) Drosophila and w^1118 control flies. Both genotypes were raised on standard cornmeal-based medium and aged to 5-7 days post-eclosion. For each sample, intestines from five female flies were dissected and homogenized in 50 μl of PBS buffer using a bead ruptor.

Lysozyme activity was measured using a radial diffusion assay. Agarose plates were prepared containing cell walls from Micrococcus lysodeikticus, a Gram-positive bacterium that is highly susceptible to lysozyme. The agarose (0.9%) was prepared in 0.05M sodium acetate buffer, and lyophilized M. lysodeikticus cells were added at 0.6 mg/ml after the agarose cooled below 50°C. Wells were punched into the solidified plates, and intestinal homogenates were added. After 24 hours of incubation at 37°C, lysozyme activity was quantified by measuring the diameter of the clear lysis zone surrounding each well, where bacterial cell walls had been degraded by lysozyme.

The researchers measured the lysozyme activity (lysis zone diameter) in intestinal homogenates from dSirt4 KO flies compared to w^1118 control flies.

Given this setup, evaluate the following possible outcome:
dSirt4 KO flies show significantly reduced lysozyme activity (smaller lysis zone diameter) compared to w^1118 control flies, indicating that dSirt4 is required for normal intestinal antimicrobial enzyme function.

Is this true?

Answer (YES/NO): NO